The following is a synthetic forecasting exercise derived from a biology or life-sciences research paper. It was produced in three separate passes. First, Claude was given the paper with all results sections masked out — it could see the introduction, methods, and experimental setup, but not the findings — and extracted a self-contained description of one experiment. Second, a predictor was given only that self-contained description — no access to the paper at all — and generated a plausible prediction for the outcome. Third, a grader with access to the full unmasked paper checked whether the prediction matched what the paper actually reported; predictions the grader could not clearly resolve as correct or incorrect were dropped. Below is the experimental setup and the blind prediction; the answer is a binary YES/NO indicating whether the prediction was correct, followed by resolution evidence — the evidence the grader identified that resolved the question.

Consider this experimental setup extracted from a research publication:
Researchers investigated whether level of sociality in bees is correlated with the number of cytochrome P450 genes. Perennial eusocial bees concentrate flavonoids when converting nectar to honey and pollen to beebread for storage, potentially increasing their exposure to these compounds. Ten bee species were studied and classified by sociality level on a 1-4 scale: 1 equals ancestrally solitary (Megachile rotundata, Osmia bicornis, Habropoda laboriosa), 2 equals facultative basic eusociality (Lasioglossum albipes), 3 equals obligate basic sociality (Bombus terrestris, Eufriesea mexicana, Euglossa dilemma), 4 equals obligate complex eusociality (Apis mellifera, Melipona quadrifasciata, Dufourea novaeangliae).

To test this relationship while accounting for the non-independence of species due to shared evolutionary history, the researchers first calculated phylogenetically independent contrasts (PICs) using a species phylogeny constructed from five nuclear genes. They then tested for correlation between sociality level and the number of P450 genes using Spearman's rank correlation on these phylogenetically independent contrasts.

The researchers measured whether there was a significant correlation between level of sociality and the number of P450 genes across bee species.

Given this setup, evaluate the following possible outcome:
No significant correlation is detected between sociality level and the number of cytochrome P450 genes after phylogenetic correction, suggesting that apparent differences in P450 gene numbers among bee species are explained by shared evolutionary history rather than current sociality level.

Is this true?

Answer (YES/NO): YES